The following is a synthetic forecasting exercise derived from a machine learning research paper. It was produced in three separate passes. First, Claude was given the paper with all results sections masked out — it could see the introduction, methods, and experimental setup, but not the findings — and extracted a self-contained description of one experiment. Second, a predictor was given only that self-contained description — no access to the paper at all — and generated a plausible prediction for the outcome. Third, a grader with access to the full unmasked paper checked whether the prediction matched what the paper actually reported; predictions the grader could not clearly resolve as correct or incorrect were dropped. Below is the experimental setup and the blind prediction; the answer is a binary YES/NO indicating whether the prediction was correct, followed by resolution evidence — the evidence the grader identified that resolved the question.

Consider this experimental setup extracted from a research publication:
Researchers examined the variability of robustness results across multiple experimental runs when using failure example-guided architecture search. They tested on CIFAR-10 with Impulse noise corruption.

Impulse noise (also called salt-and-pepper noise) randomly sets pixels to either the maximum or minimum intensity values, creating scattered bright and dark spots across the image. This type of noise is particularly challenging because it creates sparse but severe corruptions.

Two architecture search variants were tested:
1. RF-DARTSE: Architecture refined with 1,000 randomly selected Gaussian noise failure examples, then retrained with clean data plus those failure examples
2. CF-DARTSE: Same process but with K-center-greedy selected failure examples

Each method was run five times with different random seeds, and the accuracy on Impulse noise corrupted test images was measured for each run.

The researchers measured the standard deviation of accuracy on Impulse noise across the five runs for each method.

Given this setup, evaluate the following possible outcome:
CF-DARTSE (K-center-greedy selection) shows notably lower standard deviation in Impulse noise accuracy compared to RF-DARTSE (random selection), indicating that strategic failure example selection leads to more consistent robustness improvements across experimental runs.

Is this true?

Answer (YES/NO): NO